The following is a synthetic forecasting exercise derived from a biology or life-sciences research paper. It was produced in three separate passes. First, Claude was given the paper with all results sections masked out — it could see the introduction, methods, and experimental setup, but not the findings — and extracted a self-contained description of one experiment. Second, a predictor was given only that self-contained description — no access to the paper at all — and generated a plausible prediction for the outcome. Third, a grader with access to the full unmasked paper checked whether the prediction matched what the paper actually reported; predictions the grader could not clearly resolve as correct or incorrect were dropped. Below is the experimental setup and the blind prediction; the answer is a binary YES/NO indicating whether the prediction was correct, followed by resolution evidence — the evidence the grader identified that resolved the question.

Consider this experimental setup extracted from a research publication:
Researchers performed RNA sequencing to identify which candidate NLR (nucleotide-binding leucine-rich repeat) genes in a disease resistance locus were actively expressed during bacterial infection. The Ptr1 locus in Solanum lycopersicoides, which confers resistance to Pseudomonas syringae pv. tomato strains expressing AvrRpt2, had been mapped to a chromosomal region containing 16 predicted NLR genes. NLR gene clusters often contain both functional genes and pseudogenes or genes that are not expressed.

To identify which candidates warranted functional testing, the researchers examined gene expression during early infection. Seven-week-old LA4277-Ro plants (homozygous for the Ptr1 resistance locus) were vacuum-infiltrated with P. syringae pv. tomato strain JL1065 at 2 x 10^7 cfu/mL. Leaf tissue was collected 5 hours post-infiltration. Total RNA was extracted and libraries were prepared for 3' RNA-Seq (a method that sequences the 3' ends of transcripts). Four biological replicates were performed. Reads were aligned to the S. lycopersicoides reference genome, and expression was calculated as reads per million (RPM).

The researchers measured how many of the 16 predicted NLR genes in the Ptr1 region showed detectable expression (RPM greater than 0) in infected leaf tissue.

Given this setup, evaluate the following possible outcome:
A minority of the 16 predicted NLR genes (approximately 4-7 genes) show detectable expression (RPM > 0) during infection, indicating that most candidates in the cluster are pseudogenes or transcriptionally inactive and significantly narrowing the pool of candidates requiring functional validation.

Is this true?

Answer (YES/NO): NO